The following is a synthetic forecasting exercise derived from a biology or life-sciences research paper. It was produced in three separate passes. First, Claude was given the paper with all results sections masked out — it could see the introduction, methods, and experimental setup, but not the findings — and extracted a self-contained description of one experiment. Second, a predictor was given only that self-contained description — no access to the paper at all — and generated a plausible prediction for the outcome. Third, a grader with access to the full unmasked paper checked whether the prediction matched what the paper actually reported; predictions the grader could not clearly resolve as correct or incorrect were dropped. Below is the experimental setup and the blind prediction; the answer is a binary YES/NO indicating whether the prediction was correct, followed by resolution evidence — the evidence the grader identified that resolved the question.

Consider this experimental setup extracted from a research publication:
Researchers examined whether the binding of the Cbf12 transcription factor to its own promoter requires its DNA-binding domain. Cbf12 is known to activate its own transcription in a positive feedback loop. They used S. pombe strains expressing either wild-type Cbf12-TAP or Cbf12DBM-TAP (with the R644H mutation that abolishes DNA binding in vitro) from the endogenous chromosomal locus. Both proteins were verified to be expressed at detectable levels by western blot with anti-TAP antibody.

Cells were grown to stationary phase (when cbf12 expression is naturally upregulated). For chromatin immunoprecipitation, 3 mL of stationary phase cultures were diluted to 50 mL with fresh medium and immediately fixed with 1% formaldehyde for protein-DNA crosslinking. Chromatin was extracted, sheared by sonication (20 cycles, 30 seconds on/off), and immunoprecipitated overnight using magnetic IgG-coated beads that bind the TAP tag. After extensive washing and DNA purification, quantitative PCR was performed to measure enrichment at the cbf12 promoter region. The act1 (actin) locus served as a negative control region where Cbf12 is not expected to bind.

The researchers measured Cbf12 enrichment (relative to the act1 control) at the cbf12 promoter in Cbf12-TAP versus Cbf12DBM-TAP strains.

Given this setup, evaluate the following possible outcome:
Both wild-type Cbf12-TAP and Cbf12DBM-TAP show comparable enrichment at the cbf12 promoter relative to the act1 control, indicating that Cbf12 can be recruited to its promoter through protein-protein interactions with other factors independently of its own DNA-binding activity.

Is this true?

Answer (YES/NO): YES